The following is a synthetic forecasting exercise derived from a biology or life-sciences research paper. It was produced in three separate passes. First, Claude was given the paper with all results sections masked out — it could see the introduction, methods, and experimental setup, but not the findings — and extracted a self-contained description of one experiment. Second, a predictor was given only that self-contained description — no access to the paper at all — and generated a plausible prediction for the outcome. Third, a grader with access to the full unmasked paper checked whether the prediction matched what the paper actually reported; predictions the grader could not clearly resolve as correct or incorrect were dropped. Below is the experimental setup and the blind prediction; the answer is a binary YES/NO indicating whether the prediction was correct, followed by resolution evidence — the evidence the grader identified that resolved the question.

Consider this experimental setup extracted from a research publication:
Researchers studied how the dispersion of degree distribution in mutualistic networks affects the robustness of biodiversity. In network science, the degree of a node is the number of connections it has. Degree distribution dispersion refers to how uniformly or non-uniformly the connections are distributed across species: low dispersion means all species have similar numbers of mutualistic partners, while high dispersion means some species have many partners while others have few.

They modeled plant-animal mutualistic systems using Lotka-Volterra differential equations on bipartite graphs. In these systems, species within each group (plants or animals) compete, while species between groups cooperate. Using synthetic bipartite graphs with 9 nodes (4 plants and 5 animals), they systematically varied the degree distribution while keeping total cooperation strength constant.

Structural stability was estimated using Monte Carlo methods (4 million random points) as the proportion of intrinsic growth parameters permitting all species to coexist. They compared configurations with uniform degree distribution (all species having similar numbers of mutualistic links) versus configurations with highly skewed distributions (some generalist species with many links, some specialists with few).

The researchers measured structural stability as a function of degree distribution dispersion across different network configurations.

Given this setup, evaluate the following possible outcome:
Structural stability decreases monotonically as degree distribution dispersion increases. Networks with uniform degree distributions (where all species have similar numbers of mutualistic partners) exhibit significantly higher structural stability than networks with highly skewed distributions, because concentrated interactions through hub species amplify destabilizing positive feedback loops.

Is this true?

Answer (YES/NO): YES